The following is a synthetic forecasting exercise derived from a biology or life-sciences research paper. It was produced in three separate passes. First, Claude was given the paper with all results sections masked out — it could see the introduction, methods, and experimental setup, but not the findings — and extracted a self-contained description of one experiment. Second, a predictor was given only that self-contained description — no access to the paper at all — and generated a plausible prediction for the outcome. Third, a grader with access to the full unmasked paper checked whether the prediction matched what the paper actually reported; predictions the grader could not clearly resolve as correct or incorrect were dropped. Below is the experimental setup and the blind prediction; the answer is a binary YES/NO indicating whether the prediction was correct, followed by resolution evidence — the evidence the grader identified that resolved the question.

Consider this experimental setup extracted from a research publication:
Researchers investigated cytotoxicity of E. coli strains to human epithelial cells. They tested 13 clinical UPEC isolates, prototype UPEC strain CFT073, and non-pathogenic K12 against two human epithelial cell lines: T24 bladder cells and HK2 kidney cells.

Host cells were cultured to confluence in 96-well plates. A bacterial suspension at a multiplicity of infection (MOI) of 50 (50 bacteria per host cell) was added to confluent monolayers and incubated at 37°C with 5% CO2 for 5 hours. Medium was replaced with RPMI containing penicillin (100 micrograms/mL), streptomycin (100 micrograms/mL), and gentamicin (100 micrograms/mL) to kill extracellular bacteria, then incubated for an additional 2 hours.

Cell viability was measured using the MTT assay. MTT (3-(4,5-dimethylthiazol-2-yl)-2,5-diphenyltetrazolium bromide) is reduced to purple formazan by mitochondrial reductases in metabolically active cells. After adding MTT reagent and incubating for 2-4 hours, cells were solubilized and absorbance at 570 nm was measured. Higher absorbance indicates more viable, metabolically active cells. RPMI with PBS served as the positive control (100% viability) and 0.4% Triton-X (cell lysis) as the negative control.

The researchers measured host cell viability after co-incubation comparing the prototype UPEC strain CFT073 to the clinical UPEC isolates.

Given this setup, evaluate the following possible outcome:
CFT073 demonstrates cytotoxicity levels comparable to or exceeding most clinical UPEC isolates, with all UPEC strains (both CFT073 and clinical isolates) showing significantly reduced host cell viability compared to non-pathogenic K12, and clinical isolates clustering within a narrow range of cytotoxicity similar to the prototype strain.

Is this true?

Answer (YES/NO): NO